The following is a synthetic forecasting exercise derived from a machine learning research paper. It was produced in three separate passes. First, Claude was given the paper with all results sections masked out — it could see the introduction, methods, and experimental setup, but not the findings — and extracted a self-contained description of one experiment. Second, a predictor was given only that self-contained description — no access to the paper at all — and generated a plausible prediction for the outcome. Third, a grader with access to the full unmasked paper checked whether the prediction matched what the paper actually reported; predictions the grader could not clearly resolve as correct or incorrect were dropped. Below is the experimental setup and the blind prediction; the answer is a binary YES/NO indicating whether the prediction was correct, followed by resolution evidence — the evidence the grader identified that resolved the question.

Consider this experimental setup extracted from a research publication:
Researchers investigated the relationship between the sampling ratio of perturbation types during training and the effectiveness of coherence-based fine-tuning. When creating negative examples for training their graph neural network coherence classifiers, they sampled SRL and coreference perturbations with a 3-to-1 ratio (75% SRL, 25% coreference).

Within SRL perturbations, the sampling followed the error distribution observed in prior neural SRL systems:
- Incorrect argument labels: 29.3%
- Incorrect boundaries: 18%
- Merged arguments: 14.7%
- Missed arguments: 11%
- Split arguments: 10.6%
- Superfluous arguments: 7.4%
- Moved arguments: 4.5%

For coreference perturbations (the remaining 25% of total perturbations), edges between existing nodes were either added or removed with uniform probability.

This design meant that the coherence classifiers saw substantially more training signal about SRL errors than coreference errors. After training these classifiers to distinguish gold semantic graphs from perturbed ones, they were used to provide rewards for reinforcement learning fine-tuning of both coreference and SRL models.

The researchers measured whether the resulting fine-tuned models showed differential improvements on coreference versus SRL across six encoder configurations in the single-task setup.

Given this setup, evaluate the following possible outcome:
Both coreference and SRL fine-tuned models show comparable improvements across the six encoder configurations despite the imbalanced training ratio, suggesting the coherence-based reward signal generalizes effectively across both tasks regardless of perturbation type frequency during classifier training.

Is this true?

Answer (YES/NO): NO